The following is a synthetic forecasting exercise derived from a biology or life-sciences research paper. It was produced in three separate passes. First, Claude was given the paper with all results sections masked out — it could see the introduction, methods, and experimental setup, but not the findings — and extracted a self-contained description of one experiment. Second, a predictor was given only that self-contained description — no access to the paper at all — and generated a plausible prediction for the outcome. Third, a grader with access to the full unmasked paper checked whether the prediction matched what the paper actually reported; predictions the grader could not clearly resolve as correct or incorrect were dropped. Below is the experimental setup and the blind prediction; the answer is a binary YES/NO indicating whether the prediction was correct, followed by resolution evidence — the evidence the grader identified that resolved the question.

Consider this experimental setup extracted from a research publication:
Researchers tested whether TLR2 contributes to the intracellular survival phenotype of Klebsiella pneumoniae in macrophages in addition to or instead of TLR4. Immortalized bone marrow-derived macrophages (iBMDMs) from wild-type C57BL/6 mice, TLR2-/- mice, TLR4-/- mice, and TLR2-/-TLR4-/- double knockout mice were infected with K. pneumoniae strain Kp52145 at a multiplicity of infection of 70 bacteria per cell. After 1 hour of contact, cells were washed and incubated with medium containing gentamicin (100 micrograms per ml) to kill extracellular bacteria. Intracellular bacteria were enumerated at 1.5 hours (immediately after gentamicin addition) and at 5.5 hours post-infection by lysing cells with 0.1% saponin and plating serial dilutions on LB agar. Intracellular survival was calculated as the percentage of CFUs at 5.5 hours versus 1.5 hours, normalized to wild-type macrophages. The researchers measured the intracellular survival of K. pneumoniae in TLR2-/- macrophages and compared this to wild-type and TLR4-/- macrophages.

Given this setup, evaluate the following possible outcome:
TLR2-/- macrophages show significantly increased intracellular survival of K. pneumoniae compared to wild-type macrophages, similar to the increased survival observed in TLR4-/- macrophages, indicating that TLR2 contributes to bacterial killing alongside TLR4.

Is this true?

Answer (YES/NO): NO